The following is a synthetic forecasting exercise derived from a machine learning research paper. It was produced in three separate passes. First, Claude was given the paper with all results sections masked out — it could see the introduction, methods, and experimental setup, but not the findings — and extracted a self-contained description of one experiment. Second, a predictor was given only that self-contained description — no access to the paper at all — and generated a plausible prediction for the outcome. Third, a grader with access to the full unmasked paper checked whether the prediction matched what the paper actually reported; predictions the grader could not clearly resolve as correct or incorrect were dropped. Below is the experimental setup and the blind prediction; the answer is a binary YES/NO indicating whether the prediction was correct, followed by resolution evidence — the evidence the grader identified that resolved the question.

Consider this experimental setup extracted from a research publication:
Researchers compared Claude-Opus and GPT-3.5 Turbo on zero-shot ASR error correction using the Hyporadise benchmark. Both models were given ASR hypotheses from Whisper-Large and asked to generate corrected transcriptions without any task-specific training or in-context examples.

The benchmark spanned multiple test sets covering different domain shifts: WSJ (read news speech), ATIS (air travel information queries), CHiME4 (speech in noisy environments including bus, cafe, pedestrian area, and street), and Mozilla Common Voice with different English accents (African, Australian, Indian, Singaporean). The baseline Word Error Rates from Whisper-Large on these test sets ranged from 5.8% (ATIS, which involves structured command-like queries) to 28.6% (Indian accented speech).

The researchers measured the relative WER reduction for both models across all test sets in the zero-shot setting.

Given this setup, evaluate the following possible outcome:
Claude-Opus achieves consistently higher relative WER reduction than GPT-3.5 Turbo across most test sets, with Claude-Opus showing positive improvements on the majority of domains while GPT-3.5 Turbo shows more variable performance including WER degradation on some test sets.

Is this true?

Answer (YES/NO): NO